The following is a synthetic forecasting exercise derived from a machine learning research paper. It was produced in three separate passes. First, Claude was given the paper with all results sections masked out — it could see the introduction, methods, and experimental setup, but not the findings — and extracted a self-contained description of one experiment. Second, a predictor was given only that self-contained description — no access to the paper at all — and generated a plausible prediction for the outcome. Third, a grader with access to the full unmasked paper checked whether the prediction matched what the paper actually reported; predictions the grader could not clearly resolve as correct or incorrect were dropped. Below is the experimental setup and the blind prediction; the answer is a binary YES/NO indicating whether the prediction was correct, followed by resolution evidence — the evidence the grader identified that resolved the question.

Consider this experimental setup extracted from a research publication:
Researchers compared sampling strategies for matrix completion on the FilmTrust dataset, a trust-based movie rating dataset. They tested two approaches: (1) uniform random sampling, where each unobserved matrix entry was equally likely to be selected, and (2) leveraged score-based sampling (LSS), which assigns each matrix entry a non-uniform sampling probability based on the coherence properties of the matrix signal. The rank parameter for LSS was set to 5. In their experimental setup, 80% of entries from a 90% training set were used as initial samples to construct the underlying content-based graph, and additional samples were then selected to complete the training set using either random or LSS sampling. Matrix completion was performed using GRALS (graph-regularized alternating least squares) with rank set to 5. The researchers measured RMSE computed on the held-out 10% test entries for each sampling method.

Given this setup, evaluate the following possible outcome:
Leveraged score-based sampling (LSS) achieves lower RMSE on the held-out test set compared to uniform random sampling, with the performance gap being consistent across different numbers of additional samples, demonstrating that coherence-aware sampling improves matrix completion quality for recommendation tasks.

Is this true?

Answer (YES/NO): NO